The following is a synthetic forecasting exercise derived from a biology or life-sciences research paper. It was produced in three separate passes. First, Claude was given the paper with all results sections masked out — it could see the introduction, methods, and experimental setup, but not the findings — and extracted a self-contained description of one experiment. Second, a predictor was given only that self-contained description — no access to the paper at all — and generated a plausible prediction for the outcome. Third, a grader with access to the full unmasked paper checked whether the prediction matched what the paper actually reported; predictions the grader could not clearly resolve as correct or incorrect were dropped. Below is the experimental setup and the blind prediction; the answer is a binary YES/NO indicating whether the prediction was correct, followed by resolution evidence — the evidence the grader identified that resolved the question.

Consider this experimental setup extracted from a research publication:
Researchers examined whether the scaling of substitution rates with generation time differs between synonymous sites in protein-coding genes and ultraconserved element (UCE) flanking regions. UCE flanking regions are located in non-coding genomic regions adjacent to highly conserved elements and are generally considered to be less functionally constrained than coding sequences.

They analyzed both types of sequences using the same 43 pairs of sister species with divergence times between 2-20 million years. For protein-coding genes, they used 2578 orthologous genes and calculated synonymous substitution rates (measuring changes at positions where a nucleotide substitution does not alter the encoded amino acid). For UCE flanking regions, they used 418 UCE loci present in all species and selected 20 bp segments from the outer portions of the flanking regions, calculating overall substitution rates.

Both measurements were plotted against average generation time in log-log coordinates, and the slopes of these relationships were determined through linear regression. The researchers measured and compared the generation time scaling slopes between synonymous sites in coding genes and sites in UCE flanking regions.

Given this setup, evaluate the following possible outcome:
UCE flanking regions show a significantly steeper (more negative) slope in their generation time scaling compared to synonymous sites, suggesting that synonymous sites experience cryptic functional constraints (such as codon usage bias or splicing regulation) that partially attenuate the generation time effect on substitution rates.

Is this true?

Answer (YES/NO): NO